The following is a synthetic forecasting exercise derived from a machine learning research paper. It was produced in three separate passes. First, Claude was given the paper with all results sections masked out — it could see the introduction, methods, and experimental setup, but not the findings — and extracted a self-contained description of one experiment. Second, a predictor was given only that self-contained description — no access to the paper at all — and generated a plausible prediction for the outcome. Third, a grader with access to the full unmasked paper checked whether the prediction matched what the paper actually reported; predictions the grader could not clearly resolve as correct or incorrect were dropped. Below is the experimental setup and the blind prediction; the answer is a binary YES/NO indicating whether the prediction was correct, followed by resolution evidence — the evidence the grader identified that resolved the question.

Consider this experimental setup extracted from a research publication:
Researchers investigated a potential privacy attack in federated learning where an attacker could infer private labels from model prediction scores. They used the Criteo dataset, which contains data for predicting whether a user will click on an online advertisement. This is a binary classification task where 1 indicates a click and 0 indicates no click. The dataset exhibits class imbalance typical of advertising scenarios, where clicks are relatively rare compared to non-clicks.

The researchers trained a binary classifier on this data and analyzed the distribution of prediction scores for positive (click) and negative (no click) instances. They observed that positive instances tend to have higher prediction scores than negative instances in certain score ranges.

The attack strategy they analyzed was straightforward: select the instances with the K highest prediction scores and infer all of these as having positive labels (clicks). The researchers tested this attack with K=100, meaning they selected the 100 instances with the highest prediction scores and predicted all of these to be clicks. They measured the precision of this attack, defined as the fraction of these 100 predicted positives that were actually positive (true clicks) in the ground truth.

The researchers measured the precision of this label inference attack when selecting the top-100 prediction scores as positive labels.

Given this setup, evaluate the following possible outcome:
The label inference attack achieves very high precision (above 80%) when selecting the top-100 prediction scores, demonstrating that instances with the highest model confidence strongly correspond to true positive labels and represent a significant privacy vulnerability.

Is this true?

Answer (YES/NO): NO